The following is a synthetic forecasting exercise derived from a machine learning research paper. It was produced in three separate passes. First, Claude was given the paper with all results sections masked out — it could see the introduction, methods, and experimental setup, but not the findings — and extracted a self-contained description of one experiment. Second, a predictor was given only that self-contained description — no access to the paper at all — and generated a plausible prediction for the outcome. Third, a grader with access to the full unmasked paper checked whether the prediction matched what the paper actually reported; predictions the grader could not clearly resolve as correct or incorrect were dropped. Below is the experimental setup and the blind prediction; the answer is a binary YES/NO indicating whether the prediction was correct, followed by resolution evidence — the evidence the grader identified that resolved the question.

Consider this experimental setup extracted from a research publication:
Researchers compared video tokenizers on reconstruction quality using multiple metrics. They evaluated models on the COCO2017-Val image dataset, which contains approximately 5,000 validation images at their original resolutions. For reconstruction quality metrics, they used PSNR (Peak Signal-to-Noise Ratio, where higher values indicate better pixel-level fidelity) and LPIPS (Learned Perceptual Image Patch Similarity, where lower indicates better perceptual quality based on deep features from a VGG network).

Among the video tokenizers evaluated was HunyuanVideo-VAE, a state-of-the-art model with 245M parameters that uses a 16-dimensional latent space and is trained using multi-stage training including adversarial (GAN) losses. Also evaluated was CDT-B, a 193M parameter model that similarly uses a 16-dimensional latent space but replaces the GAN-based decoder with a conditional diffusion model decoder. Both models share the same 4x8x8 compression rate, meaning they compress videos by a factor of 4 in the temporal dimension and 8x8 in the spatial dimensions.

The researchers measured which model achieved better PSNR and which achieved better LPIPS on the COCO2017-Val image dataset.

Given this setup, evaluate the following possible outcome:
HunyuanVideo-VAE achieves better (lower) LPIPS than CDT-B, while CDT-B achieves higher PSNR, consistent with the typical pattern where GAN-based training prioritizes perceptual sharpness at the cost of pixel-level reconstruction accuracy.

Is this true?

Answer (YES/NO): YES